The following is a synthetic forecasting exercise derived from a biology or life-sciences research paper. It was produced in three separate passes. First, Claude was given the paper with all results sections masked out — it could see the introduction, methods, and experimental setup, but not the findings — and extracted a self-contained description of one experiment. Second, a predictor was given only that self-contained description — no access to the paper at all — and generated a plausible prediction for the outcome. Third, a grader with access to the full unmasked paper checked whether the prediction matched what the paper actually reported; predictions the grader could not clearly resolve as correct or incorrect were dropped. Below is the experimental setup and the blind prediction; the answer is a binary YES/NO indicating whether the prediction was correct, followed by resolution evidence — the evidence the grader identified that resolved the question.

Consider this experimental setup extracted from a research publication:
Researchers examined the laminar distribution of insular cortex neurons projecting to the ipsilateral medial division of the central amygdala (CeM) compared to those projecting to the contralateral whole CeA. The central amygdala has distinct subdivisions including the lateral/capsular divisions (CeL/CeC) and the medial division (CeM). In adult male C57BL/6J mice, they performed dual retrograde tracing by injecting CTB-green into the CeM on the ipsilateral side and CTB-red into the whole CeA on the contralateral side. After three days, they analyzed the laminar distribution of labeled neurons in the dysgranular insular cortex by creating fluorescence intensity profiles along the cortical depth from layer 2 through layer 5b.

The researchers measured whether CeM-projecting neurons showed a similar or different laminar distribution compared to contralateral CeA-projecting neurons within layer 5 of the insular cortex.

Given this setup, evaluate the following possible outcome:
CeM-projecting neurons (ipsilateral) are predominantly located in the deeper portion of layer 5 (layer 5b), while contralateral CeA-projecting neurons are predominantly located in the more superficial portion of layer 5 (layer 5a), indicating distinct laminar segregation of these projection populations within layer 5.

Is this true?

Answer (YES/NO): YES